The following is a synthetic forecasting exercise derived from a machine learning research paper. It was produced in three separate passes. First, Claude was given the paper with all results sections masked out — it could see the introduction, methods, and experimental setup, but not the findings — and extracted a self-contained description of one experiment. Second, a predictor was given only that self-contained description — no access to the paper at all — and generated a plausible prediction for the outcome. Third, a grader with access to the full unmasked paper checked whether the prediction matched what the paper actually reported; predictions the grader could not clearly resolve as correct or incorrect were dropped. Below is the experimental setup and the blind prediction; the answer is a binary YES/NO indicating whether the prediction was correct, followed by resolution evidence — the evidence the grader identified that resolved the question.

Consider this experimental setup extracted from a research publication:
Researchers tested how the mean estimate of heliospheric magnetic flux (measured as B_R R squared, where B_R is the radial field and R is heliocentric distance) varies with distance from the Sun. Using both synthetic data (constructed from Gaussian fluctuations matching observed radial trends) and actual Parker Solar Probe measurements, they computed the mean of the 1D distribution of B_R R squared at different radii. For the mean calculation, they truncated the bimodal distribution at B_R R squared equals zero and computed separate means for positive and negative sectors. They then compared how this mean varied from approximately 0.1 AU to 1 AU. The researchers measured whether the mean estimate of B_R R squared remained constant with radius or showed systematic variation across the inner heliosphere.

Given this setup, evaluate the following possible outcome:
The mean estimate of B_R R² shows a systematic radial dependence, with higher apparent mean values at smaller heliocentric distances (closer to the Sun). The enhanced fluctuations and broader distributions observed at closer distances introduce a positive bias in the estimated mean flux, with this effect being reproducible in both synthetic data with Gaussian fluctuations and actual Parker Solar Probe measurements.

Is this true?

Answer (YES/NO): NO